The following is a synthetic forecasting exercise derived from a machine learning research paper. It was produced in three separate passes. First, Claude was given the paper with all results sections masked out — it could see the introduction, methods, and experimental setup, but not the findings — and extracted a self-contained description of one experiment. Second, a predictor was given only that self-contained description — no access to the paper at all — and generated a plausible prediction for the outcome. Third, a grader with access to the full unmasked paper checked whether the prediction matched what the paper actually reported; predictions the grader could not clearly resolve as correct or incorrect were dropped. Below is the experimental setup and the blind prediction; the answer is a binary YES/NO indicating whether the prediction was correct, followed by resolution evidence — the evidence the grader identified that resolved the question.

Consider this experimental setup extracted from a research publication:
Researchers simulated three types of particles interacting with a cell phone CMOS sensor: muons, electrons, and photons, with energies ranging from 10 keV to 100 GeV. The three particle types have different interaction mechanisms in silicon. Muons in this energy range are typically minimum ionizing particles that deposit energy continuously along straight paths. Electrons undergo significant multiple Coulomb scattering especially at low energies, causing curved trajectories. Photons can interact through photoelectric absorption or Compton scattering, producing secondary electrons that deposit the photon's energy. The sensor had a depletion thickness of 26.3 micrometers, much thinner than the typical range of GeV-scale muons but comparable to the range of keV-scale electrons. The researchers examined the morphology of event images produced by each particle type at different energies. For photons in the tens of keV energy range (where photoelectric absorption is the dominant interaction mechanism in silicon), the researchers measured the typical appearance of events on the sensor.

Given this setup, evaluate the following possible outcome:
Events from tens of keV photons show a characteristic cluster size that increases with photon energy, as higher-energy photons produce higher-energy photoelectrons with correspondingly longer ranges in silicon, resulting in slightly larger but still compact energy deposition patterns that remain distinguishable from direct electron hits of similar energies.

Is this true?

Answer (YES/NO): NO